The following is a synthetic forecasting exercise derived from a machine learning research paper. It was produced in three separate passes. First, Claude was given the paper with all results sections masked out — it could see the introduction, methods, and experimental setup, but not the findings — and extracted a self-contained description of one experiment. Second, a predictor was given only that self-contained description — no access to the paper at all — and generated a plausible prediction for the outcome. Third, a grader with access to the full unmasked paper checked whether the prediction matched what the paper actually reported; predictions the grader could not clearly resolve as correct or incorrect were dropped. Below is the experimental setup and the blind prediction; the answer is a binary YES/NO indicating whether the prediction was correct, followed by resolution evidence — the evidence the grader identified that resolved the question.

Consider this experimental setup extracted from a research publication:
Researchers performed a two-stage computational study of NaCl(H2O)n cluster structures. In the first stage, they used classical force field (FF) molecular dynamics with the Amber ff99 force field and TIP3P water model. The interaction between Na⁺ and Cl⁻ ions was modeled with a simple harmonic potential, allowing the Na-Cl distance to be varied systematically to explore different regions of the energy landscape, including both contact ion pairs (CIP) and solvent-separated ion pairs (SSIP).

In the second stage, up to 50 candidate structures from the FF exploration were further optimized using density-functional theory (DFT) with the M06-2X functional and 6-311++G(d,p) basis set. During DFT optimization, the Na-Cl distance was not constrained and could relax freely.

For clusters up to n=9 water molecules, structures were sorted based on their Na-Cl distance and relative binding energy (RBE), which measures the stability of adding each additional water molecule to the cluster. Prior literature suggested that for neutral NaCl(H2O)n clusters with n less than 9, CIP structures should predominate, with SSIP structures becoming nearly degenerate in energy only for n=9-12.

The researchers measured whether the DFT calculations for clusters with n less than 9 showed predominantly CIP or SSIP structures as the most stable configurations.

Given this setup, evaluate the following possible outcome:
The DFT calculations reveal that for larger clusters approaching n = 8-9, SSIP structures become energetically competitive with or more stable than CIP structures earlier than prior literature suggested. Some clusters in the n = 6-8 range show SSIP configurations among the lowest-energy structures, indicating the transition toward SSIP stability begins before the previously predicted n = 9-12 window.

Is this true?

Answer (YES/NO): NO